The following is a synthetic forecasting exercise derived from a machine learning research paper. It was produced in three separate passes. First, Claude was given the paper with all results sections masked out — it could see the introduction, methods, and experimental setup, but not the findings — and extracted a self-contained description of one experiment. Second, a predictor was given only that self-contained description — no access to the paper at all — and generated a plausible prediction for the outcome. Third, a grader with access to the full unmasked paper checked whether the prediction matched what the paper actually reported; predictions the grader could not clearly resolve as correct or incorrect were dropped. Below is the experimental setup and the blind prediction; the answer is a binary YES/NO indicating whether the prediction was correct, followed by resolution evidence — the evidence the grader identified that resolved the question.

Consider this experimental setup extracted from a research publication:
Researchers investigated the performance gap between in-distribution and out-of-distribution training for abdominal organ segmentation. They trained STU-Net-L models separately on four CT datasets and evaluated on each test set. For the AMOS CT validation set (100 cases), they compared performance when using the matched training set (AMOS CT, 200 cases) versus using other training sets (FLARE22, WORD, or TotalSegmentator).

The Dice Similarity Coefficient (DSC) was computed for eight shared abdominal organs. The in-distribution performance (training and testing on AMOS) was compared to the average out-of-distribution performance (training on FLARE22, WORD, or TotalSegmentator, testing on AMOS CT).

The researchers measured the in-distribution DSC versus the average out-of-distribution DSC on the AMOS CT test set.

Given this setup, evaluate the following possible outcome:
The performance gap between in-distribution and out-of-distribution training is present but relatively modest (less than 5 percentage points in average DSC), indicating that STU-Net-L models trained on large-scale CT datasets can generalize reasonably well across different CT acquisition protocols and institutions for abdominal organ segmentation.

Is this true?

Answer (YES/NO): NO